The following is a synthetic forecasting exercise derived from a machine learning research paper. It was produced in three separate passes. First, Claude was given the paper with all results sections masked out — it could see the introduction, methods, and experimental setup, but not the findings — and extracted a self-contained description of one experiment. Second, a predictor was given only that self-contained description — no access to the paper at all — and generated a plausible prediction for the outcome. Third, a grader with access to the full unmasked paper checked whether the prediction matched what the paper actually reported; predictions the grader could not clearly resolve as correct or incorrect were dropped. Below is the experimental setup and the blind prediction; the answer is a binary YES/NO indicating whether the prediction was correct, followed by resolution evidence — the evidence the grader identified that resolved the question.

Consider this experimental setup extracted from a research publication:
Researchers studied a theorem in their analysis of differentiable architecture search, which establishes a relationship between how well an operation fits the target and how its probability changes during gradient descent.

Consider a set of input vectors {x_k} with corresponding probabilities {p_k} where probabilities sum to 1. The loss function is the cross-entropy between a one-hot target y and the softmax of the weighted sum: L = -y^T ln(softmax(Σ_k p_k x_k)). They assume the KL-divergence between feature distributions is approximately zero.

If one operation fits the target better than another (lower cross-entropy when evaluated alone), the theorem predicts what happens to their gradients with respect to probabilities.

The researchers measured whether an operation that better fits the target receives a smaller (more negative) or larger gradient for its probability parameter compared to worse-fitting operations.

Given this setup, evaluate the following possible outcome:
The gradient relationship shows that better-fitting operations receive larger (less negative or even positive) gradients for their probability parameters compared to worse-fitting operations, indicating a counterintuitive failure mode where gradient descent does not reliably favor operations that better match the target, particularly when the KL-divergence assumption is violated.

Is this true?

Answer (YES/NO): NO